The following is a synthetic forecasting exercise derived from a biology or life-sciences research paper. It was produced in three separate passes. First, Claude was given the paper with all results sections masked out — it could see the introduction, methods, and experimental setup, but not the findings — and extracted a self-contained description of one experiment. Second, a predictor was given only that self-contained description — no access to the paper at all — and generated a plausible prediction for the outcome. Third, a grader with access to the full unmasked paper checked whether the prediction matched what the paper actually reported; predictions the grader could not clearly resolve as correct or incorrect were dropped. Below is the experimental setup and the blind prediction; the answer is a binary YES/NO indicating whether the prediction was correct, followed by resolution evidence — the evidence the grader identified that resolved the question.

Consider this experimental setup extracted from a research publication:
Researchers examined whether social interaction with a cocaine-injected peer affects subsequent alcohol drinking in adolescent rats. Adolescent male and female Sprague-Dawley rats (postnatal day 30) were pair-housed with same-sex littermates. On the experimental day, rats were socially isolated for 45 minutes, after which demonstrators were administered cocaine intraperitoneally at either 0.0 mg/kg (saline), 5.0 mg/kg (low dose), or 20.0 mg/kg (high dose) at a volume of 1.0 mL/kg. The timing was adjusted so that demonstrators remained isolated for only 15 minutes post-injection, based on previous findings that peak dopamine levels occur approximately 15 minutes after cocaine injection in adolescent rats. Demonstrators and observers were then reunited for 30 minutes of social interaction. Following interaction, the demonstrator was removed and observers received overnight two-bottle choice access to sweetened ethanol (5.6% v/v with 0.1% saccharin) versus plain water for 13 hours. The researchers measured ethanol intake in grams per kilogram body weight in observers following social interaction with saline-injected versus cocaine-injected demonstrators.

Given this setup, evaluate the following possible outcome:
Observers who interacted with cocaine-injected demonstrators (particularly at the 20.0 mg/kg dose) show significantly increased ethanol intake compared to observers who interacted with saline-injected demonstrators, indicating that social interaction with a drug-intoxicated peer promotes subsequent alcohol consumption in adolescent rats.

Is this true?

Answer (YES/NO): NO